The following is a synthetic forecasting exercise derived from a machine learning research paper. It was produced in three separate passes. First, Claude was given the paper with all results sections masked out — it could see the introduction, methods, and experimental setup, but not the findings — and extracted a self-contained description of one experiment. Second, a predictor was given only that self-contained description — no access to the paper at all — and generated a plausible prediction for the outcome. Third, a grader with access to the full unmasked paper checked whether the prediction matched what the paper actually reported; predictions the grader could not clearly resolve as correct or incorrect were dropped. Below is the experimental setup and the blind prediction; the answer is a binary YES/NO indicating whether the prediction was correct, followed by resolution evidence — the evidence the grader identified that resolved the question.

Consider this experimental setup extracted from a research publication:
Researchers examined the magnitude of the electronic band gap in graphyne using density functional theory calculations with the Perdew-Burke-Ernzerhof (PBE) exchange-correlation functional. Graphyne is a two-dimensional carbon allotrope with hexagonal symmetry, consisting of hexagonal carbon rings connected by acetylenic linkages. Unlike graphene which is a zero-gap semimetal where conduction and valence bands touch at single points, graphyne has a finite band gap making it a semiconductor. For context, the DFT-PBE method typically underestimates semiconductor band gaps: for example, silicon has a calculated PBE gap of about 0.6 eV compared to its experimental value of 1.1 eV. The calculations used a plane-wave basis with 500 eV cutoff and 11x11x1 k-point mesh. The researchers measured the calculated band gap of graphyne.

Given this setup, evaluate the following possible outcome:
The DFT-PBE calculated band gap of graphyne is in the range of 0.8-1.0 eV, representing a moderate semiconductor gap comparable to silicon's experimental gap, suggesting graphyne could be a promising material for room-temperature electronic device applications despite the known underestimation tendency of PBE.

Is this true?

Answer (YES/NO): NO